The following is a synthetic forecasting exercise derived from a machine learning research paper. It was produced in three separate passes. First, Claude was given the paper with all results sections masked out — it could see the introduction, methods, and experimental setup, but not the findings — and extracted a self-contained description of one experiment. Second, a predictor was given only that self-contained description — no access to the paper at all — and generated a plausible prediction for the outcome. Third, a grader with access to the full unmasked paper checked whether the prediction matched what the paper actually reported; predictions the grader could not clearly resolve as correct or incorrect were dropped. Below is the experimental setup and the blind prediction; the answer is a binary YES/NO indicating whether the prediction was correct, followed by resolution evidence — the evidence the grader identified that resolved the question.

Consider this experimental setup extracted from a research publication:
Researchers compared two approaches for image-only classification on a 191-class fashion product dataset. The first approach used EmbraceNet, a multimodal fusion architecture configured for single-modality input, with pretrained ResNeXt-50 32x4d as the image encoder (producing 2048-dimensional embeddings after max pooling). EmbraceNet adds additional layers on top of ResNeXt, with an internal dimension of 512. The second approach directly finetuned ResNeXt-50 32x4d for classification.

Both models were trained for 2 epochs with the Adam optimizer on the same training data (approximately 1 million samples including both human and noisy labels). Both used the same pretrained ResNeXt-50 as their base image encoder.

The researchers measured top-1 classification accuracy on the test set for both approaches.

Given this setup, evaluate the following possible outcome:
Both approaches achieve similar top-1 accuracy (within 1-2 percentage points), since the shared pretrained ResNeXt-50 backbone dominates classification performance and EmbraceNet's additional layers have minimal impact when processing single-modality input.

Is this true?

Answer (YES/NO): NO